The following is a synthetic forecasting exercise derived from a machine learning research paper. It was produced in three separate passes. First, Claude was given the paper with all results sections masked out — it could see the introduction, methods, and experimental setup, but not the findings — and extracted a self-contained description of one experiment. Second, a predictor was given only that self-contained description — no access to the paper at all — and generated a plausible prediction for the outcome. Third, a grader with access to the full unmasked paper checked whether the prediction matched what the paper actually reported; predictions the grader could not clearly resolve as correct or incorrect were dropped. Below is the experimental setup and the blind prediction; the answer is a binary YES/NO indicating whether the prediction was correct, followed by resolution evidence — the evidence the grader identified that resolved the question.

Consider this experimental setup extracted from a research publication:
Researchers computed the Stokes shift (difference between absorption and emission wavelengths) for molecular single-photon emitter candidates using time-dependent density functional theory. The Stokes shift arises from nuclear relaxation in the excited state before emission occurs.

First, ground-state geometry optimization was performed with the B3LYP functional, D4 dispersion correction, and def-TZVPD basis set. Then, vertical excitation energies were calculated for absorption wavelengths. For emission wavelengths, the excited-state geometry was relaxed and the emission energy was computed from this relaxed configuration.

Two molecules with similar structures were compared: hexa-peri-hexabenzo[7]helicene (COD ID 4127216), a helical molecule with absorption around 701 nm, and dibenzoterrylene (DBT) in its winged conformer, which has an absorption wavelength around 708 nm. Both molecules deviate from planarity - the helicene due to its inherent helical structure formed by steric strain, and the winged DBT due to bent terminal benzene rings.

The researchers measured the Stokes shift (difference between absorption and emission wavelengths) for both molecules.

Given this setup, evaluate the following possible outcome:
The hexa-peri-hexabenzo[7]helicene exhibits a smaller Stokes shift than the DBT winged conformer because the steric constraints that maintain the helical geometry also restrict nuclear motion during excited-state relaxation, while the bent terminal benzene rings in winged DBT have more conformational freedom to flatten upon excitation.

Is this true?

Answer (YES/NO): NO